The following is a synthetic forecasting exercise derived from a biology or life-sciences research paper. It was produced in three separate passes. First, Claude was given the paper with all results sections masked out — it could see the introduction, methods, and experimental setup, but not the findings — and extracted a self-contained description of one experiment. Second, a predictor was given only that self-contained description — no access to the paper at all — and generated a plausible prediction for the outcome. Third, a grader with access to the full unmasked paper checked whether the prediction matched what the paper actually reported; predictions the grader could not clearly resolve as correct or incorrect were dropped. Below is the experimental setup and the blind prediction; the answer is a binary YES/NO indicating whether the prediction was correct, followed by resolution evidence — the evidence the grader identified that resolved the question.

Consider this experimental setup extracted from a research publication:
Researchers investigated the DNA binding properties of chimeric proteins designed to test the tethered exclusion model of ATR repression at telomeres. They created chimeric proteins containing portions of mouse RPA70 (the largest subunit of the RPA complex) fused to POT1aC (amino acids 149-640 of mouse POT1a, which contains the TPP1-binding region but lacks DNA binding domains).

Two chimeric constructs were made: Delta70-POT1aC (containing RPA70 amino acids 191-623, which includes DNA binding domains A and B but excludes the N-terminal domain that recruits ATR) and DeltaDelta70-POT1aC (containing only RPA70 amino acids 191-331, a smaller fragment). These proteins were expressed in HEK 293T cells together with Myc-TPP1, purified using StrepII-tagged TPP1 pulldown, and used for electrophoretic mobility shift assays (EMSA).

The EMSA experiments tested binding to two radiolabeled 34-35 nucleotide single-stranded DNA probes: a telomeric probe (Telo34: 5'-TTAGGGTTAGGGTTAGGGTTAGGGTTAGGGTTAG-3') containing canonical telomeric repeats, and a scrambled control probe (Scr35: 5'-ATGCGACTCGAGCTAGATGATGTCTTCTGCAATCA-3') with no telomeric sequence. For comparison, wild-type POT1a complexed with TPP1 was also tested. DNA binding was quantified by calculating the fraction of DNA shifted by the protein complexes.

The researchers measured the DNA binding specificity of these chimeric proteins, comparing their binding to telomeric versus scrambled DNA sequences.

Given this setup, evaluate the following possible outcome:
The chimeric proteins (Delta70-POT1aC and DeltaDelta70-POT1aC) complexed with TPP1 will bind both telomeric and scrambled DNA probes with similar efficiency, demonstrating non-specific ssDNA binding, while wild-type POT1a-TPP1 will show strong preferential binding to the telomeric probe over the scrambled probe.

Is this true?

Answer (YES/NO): YES